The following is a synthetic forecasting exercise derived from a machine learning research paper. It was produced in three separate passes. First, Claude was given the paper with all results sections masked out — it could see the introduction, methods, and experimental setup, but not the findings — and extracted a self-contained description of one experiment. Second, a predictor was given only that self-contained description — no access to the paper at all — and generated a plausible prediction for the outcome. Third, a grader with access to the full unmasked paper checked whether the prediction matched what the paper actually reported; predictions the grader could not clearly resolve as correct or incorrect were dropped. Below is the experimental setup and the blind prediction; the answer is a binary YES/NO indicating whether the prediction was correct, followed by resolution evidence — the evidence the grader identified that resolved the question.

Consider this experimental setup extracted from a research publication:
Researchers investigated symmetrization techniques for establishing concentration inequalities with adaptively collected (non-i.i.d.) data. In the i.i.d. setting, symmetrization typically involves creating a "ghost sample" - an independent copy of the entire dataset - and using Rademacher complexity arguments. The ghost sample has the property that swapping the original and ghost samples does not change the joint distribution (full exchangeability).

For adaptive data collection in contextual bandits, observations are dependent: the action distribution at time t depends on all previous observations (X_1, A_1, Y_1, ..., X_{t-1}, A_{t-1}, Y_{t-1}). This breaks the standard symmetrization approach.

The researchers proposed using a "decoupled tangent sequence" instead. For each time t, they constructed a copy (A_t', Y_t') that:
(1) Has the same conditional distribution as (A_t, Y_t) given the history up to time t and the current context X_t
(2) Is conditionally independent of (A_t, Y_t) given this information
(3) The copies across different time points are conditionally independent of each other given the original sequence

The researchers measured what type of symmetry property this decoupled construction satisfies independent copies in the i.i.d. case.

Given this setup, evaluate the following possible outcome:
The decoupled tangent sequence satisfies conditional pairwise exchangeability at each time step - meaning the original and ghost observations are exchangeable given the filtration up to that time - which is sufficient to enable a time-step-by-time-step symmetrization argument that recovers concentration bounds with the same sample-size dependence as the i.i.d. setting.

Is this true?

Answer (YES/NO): NO